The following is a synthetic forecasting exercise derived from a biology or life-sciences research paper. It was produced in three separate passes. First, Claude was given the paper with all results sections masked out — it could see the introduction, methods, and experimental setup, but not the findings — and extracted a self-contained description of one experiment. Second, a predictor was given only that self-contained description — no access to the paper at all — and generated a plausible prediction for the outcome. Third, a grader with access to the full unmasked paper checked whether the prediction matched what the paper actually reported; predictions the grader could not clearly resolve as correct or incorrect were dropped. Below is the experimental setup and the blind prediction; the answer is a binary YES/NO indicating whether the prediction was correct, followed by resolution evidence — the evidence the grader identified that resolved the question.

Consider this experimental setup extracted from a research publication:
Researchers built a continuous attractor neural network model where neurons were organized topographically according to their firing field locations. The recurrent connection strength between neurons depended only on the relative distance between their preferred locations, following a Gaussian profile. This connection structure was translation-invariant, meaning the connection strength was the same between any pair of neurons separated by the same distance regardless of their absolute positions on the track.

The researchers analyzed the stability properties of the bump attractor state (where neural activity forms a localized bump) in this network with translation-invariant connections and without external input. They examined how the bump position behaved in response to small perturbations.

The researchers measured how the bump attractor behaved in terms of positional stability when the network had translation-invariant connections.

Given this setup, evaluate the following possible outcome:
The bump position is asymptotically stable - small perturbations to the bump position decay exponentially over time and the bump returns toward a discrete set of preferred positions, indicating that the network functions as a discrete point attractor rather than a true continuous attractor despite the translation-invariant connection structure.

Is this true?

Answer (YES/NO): NO